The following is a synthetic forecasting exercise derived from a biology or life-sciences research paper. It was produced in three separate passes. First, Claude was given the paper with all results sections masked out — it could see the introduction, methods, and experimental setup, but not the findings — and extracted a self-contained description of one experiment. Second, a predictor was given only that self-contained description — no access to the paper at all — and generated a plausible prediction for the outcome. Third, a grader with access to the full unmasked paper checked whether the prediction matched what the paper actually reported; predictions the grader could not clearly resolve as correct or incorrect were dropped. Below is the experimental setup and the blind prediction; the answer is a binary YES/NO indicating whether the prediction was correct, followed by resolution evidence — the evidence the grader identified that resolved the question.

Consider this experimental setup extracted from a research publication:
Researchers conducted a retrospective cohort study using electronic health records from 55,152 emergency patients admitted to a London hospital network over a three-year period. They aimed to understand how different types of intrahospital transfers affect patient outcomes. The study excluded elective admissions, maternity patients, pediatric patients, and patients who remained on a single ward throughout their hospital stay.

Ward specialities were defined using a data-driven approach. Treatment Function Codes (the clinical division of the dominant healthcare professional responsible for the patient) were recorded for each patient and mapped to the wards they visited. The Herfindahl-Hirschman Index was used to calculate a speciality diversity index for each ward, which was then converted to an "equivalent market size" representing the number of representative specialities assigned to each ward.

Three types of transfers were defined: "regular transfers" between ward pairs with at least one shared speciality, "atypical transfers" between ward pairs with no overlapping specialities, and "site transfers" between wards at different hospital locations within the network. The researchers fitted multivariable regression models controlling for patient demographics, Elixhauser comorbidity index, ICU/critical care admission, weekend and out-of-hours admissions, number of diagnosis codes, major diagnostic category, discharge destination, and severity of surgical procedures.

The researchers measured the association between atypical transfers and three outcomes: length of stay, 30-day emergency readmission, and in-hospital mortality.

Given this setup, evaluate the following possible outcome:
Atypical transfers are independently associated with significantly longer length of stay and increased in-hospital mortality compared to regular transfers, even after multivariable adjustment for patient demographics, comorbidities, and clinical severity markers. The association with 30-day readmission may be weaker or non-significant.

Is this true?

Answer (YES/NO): NO